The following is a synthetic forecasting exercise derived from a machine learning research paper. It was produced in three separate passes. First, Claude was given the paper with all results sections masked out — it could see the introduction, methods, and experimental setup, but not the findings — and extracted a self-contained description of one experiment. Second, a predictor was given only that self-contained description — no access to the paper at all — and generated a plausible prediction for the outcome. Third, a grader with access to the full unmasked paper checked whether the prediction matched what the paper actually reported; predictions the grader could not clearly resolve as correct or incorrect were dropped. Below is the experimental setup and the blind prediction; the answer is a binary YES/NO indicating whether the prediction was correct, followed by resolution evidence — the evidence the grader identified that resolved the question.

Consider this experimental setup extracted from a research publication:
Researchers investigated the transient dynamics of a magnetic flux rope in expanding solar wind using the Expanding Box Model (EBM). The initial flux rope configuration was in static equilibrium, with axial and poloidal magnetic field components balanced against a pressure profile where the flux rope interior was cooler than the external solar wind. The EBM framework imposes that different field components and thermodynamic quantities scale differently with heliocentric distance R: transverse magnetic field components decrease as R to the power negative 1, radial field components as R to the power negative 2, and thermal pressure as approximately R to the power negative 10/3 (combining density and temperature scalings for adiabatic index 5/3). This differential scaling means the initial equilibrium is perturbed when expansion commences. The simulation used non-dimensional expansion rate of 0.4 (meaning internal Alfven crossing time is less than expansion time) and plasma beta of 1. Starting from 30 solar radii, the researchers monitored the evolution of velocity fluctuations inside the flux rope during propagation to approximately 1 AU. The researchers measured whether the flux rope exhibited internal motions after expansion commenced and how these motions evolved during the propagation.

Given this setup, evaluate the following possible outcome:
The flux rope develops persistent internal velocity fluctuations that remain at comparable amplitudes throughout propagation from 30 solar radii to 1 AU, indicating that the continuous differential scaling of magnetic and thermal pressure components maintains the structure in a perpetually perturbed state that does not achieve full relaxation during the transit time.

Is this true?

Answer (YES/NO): NO